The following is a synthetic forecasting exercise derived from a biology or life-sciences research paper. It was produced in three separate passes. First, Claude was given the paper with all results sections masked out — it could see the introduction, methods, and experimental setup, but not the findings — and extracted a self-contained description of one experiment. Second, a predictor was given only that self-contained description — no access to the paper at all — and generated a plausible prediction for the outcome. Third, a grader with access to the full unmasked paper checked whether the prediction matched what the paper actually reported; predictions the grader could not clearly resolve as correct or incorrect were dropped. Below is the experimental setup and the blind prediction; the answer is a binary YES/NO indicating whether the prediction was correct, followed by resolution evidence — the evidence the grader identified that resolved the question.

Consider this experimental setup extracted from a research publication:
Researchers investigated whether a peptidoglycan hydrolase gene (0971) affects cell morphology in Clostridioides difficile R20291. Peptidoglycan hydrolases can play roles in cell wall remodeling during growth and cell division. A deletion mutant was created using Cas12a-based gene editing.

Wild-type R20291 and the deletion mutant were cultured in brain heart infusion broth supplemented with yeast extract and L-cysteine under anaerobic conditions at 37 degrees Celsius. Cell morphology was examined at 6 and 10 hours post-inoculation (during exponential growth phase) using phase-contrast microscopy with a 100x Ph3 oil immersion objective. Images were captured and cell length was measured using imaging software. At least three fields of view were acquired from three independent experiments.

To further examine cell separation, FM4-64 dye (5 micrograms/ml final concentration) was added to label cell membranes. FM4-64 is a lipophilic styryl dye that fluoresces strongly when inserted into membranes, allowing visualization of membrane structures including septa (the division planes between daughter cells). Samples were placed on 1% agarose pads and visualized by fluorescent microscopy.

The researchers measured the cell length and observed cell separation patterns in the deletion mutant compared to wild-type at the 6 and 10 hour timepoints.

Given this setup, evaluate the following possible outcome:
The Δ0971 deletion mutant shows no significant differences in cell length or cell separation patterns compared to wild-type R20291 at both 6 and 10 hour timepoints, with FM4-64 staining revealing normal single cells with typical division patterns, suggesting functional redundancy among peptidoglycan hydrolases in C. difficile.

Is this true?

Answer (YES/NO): NO